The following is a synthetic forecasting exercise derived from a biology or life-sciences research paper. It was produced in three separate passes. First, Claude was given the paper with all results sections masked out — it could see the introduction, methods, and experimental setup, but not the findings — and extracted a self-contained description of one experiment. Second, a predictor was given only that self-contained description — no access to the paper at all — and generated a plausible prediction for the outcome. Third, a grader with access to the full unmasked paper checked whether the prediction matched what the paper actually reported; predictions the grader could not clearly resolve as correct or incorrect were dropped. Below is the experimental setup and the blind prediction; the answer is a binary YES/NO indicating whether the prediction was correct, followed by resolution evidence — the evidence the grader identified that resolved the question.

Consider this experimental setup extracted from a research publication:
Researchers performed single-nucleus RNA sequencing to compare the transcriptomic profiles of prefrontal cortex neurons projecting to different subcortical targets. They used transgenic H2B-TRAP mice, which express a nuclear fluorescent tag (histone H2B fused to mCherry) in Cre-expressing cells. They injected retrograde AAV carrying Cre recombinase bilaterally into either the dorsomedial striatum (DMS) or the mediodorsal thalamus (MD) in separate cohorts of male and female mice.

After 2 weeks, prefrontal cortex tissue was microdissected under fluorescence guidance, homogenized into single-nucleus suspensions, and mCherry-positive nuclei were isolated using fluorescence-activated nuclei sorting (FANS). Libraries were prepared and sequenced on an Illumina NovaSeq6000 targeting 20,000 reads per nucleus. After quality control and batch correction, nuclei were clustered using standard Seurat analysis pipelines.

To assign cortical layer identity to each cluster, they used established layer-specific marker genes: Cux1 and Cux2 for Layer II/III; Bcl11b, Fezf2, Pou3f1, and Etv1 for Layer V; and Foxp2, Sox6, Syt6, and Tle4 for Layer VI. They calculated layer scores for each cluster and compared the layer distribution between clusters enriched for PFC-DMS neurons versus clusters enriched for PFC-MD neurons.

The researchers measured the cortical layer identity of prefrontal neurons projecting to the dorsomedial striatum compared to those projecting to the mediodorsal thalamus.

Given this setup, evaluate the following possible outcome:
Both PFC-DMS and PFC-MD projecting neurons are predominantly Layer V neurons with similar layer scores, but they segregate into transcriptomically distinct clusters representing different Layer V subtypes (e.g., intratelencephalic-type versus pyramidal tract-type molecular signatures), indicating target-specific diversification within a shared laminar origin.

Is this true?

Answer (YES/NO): NO